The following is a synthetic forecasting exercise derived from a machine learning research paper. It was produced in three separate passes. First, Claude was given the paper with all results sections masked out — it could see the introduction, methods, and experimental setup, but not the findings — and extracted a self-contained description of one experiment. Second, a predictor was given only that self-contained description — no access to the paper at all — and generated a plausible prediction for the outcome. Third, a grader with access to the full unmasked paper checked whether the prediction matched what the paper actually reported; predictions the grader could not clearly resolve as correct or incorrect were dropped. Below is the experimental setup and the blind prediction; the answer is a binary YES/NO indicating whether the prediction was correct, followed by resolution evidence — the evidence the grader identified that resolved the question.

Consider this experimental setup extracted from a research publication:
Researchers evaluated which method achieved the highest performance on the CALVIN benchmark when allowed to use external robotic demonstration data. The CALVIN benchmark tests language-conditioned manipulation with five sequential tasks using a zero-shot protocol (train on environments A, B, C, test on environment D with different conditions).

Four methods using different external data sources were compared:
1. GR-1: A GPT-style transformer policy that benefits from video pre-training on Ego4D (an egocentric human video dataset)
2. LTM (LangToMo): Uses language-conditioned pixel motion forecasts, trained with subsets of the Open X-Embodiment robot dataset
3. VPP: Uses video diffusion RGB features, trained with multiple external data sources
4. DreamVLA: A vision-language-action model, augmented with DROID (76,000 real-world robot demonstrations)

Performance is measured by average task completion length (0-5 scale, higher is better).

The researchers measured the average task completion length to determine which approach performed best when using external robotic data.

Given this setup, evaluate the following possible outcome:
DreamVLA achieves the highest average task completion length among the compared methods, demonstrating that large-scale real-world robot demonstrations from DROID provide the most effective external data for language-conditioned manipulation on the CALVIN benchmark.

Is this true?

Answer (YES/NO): NO